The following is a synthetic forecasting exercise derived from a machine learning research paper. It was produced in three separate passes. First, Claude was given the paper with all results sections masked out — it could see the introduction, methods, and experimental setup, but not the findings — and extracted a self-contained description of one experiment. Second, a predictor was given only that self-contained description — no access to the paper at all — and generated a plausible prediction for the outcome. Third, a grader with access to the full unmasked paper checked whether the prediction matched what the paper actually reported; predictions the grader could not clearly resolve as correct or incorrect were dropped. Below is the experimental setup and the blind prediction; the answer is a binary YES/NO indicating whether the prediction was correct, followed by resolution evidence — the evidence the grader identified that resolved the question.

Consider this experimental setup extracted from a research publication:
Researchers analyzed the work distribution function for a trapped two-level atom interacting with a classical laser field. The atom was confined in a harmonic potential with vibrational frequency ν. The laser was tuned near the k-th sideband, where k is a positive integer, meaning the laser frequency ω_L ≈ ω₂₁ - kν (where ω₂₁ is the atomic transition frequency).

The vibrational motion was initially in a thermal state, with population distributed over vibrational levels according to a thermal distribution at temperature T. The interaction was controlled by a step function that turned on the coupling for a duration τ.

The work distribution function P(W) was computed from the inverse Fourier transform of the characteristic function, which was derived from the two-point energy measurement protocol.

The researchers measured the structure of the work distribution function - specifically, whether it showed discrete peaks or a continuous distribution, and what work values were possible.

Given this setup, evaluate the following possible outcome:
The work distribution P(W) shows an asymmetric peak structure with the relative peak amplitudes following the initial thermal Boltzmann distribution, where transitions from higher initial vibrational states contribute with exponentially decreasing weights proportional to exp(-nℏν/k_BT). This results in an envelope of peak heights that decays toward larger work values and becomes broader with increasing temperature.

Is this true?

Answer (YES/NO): NO